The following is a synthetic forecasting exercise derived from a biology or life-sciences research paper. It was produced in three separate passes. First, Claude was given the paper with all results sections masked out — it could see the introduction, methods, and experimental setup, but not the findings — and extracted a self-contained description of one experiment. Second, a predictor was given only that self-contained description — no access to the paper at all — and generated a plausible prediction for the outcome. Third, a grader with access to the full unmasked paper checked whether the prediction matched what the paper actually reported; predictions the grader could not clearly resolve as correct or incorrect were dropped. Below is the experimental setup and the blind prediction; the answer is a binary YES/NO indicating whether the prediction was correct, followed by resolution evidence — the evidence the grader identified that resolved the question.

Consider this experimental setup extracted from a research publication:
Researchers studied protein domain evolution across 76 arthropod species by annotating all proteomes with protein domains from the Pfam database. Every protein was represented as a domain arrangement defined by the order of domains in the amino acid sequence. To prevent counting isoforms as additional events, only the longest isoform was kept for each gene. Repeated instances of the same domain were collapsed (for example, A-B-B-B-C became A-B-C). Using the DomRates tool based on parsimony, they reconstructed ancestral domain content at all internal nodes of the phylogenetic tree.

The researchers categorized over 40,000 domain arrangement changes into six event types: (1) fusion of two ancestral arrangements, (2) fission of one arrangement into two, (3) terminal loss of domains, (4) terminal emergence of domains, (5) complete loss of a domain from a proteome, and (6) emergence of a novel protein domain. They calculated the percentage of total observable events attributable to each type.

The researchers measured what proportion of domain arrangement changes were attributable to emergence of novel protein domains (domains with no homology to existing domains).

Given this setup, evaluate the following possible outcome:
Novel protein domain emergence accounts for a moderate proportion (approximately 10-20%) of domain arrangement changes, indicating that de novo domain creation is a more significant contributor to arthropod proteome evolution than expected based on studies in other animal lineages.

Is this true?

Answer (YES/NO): NO